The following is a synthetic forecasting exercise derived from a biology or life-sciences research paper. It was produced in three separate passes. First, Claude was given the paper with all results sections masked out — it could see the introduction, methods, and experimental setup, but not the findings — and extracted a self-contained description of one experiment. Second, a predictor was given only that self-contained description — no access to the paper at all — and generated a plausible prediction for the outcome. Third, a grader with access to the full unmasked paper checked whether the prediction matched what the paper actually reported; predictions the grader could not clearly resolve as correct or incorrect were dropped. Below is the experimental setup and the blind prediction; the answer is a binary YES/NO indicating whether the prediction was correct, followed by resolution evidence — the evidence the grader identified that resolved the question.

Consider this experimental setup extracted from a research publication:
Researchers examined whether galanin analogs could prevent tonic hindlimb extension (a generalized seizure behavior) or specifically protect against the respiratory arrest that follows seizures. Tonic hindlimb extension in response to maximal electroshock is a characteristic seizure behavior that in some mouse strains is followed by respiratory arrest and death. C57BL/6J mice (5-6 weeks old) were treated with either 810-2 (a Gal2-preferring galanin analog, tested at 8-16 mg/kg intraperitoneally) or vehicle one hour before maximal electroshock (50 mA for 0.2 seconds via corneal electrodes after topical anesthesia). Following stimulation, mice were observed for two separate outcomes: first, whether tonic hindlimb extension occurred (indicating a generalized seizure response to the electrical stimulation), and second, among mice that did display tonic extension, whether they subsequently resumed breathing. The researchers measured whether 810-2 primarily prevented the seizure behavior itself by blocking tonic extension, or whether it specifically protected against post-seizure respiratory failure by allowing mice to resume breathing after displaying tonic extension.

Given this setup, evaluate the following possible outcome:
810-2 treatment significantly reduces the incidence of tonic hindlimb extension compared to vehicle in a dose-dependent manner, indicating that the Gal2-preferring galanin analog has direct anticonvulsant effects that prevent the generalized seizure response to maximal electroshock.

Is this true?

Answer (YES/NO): NO